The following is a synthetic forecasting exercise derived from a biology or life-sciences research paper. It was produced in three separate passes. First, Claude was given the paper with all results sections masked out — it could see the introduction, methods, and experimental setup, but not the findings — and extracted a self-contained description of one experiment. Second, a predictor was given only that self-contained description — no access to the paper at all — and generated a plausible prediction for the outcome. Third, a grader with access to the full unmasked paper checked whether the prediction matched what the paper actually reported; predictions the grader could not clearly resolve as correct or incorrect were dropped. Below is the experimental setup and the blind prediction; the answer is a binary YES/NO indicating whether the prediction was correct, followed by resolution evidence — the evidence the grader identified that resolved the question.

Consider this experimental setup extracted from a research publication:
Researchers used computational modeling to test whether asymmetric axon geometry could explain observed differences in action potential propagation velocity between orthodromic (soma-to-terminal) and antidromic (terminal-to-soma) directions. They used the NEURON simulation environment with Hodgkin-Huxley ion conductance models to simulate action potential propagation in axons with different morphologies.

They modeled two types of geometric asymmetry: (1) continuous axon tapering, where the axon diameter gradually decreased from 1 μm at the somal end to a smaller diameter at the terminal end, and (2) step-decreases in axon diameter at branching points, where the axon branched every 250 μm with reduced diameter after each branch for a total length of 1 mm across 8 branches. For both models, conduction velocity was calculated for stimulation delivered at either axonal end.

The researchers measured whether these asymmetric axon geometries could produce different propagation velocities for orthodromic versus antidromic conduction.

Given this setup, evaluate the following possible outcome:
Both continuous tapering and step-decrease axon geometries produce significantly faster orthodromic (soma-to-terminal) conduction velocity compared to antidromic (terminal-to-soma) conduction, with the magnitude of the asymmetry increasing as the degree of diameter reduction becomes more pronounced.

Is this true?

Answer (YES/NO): YES